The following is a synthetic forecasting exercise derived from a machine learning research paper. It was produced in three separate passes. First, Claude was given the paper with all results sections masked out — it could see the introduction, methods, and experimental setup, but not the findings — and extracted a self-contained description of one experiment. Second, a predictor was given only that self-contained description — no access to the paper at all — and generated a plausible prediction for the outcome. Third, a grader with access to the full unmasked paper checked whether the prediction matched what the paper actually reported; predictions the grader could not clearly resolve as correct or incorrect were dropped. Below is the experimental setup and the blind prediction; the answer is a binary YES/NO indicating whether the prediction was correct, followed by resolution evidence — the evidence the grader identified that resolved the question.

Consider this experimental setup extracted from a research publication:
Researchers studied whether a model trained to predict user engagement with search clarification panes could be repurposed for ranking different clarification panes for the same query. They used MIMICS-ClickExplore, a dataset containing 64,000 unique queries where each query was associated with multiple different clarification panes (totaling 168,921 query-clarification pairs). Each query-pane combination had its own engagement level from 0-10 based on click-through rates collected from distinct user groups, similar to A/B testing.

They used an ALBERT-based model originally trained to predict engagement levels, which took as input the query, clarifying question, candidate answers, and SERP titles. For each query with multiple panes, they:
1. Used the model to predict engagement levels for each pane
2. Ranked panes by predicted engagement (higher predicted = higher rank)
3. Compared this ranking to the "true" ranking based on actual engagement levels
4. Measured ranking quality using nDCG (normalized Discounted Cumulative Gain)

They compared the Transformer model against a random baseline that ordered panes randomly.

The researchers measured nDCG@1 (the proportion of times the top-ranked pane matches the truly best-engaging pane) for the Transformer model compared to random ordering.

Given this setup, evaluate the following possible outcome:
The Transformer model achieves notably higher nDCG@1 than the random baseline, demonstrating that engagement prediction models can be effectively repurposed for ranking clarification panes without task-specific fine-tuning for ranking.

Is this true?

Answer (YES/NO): NO